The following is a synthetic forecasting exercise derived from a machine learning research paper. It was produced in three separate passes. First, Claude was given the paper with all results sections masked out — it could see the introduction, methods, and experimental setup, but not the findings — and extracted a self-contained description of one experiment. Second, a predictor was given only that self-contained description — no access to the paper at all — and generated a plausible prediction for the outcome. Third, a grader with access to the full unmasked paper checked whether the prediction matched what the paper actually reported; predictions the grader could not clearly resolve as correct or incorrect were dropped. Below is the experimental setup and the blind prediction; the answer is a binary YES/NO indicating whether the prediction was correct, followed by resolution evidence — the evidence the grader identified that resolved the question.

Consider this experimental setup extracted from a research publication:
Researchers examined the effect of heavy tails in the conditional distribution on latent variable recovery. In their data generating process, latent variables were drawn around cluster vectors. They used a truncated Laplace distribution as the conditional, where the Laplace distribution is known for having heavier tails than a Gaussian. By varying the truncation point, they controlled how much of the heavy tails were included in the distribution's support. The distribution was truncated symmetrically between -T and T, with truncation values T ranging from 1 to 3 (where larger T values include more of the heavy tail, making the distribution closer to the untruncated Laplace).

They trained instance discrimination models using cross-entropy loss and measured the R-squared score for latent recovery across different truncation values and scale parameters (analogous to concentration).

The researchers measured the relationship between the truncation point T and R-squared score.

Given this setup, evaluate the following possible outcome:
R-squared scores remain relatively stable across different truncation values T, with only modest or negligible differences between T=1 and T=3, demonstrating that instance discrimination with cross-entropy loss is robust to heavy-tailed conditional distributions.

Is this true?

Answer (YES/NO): NO